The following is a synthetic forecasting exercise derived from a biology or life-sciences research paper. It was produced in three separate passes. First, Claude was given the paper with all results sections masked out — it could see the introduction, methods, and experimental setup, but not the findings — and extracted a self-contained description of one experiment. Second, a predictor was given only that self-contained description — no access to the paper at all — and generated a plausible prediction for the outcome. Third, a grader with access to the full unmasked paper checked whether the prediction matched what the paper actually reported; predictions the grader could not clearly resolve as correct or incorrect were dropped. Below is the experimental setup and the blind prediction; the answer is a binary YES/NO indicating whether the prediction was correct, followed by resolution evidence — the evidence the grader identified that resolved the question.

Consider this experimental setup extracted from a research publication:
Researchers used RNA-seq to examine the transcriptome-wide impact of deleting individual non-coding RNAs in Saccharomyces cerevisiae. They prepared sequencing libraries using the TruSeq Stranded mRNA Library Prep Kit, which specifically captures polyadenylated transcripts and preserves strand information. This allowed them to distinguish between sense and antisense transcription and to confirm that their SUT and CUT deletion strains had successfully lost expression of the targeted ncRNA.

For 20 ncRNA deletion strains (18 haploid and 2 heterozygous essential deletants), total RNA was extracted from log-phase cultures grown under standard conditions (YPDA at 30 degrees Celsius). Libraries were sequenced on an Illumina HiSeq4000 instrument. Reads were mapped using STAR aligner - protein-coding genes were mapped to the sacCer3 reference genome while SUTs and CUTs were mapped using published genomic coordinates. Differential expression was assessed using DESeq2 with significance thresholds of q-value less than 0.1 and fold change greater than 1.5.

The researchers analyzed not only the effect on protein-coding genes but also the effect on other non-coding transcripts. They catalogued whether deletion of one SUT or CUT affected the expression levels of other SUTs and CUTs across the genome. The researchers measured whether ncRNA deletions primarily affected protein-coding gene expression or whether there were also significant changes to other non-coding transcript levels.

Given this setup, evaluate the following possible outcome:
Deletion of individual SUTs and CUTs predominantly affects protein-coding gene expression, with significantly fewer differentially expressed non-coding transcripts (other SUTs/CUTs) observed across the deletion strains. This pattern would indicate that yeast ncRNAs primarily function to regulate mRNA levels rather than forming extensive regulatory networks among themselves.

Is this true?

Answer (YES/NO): YES